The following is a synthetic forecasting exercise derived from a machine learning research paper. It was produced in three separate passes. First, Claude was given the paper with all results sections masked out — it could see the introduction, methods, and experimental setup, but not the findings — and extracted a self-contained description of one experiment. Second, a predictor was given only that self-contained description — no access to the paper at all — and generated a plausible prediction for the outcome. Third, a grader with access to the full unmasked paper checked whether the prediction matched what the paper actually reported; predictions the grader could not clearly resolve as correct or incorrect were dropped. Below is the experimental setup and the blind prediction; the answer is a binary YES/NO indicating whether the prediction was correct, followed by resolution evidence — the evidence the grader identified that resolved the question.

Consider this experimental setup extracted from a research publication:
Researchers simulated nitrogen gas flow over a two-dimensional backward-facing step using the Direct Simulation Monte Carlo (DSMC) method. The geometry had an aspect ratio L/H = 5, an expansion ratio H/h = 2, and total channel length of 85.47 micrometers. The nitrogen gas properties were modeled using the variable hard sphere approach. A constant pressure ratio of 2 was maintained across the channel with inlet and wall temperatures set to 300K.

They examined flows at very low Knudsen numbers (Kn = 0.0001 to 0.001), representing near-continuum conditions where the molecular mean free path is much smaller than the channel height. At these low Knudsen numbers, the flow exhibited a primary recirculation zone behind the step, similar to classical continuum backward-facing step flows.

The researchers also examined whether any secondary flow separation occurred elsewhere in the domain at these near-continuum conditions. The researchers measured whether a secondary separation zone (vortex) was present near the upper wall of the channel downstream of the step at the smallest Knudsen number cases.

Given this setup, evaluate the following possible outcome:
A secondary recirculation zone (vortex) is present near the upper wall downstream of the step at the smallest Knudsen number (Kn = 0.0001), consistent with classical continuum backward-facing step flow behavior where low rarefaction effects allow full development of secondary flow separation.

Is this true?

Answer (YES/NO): YES